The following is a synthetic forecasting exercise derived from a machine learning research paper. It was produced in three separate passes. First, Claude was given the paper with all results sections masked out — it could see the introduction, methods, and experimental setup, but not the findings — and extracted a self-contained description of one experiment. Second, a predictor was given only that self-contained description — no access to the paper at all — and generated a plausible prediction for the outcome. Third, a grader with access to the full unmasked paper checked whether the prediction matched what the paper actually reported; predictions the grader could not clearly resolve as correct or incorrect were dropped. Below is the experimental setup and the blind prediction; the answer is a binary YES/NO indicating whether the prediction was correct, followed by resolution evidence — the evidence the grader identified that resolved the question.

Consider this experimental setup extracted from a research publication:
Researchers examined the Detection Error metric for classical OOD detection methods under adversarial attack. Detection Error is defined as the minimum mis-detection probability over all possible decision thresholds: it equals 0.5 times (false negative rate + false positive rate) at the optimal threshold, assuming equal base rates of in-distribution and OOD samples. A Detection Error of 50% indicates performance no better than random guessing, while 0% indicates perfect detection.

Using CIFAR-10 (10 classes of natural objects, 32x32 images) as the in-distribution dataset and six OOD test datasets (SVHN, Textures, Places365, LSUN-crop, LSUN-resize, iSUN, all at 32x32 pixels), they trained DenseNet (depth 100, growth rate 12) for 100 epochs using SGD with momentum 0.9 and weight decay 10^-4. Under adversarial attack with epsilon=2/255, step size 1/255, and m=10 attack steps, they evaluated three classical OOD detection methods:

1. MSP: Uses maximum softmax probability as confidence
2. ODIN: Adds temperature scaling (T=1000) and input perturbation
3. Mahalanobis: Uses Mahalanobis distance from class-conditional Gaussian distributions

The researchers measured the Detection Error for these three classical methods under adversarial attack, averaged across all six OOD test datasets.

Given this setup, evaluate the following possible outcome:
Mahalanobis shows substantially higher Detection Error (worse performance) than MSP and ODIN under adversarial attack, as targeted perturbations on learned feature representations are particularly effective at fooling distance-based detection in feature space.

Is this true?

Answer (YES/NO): NO